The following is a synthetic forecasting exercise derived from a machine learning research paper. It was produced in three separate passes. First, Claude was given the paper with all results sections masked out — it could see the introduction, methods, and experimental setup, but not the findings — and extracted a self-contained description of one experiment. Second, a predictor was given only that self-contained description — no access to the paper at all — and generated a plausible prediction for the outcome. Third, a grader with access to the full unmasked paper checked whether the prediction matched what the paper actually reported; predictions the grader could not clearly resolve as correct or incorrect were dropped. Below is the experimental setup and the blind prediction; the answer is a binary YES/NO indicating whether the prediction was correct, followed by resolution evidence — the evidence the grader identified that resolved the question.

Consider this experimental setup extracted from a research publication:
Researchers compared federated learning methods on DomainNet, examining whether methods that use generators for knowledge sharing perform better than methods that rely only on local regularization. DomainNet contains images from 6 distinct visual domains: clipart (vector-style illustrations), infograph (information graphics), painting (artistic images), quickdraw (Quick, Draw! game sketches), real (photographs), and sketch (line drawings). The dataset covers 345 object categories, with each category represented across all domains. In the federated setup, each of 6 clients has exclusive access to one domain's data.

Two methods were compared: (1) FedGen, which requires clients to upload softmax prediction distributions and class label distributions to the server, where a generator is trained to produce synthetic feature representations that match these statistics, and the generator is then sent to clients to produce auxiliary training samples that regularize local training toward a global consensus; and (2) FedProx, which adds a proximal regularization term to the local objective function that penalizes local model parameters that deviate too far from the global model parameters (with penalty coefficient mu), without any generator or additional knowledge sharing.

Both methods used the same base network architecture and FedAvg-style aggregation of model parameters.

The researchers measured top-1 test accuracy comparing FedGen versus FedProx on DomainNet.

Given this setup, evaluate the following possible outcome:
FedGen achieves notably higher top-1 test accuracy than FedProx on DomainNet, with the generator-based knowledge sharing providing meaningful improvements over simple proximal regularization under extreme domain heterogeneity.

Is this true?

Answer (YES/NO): YES